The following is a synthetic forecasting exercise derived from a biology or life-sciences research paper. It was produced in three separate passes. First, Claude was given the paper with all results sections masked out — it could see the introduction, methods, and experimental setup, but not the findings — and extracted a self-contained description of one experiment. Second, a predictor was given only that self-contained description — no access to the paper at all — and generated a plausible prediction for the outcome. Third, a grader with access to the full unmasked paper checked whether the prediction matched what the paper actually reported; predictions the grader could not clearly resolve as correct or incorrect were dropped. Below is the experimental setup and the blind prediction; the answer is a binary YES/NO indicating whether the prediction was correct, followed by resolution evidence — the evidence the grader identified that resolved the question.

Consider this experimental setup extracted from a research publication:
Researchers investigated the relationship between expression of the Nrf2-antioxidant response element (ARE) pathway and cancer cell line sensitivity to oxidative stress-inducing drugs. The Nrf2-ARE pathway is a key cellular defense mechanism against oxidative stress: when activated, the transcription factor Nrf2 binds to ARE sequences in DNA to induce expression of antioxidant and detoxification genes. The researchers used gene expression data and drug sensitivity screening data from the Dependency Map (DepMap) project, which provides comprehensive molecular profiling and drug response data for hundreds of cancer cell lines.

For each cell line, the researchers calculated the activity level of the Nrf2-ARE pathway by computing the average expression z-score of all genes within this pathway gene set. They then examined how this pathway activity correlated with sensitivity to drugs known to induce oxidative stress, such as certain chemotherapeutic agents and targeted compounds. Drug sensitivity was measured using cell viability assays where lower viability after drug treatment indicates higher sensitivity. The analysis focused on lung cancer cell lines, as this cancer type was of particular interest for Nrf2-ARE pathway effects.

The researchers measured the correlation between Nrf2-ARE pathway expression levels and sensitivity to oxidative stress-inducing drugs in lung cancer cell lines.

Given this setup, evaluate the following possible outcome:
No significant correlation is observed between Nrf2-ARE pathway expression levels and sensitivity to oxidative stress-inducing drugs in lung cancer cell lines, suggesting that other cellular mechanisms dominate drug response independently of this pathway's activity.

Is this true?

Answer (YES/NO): NO